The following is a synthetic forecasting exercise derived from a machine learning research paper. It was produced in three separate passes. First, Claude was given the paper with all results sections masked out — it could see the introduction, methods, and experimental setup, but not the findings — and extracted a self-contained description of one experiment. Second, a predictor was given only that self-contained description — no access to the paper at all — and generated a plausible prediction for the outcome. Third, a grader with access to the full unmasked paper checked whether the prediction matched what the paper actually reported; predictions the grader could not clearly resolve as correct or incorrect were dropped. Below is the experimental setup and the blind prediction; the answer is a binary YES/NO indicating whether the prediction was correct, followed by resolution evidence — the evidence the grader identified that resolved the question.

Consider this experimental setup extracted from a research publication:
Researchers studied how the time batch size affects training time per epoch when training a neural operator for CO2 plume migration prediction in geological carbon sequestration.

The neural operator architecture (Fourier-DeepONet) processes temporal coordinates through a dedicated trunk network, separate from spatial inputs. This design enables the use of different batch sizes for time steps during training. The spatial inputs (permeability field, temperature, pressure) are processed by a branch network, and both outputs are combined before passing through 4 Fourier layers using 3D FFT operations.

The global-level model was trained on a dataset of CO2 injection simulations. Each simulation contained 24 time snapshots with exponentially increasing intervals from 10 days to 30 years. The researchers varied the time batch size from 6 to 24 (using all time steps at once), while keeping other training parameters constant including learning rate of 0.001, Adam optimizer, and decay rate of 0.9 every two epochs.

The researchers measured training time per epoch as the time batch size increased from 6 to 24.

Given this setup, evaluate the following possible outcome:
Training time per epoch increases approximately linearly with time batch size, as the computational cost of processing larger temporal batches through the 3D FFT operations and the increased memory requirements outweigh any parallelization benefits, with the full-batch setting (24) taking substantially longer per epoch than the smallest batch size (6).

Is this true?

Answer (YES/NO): NO